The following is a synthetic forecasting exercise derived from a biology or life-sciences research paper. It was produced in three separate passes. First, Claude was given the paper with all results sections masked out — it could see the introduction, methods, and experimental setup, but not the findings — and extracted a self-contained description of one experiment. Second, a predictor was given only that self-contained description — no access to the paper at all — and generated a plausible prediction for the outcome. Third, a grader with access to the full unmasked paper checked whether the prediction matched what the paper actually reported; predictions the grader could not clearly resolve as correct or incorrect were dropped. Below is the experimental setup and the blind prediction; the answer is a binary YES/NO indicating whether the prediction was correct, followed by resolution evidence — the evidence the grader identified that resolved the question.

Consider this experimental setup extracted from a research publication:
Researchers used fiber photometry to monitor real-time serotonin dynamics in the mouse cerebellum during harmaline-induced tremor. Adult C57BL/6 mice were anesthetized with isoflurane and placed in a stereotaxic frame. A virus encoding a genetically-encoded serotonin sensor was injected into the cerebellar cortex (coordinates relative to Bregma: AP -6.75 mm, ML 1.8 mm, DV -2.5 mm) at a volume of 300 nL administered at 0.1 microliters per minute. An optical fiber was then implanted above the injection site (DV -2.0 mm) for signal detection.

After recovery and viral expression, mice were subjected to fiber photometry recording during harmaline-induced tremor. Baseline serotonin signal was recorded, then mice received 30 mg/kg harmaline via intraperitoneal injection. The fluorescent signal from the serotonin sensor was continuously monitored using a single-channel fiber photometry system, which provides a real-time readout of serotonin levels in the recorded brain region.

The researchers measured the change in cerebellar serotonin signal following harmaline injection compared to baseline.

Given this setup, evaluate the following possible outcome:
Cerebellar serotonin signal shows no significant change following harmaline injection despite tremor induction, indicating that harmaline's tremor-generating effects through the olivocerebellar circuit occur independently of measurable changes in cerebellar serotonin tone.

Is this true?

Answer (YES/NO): NO